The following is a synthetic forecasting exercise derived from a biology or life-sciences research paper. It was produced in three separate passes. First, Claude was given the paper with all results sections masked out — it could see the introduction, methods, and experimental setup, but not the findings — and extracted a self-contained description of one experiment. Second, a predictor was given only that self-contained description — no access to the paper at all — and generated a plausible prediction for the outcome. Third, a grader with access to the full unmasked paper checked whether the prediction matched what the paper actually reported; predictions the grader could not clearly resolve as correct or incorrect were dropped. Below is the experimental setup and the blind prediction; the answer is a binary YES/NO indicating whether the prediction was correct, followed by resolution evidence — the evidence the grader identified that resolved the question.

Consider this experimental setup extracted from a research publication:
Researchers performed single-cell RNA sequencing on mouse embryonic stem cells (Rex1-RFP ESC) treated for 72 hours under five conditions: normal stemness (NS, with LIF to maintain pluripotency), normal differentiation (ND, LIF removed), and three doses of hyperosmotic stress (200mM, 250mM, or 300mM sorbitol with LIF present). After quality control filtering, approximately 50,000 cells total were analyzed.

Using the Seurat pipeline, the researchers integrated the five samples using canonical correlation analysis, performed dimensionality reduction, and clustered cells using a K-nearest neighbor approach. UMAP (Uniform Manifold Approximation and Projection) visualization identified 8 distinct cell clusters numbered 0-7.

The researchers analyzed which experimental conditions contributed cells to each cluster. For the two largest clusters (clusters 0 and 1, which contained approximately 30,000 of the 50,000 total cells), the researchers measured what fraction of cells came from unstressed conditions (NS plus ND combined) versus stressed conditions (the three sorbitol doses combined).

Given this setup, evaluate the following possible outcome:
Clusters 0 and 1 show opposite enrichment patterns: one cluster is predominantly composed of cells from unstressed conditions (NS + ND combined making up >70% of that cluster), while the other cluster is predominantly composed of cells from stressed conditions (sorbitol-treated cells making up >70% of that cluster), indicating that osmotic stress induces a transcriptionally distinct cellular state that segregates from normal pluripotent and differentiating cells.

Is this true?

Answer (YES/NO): NO